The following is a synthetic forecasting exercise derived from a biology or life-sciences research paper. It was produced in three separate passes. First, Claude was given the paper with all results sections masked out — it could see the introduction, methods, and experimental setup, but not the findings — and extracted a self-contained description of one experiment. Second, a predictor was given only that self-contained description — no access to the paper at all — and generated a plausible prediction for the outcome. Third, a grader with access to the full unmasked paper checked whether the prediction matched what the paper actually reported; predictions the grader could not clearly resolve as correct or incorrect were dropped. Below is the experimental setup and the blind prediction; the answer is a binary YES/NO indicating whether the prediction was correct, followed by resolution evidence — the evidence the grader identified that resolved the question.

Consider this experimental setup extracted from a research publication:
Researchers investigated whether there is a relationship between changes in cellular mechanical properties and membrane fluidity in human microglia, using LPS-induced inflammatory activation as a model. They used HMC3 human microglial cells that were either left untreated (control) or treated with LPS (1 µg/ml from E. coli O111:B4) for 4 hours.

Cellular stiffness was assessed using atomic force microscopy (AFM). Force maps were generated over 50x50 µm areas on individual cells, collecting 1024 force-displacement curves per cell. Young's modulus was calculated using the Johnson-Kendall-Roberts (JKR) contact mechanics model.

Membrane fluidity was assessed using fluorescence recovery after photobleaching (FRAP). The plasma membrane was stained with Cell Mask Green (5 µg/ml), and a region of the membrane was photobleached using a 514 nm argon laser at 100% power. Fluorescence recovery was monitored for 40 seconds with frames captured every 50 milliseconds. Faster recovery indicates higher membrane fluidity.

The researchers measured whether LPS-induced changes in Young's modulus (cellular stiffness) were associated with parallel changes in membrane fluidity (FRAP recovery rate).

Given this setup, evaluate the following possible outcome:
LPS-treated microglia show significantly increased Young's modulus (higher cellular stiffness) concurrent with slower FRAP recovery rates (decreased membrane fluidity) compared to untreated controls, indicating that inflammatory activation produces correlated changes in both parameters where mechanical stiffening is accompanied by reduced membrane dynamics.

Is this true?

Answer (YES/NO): NO